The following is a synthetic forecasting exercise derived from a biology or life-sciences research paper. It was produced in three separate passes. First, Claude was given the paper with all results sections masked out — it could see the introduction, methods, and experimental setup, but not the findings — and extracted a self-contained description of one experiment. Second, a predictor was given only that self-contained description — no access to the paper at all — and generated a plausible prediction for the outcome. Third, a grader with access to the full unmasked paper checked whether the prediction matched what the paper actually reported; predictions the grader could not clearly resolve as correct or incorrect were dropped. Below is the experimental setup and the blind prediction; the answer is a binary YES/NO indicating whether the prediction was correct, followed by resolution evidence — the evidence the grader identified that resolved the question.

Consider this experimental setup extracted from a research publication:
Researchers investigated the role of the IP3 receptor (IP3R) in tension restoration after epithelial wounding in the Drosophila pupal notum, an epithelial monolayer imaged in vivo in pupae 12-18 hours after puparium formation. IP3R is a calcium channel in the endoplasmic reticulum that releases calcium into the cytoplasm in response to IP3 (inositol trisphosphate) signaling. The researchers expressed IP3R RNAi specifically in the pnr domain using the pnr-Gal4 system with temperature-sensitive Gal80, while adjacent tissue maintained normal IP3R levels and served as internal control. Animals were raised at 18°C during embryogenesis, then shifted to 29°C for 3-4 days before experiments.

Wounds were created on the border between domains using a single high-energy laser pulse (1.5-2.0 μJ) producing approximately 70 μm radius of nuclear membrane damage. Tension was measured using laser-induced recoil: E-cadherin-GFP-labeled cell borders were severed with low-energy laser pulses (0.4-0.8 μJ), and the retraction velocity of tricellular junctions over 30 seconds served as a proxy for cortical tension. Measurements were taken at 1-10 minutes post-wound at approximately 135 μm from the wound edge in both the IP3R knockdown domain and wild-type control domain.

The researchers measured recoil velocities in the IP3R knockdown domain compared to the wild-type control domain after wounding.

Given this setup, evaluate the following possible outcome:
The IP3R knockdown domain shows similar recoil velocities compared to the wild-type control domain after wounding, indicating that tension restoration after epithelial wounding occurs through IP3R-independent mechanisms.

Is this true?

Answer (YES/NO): NO